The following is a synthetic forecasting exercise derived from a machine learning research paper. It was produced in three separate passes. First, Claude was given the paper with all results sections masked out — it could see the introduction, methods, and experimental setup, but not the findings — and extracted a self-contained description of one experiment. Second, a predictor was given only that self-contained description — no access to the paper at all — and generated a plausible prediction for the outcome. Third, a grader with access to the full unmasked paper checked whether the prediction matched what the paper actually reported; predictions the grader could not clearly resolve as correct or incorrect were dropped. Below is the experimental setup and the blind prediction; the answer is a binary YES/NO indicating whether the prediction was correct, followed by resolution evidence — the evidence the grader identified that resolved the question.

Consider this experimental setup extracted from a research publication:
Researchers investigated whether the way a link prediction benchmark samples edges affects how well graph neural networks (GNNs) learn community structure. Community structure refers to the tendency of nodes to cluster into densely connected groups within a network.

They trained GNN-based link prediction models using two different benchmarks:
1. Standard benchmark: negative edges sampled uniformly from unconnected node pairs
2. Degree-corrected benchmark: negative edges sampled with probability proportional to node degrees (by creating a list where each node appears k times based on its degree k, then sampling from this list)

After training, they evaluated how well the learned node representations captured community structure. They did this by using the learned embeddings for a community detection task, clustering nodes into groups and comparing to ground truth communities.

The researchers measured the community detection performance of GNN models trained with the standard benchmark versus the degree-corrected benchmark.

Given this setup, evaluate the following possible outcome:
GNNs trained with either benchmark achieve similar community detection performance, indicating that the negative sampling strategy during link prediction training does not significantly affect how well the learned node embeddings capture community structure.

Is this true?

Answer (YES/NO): NO